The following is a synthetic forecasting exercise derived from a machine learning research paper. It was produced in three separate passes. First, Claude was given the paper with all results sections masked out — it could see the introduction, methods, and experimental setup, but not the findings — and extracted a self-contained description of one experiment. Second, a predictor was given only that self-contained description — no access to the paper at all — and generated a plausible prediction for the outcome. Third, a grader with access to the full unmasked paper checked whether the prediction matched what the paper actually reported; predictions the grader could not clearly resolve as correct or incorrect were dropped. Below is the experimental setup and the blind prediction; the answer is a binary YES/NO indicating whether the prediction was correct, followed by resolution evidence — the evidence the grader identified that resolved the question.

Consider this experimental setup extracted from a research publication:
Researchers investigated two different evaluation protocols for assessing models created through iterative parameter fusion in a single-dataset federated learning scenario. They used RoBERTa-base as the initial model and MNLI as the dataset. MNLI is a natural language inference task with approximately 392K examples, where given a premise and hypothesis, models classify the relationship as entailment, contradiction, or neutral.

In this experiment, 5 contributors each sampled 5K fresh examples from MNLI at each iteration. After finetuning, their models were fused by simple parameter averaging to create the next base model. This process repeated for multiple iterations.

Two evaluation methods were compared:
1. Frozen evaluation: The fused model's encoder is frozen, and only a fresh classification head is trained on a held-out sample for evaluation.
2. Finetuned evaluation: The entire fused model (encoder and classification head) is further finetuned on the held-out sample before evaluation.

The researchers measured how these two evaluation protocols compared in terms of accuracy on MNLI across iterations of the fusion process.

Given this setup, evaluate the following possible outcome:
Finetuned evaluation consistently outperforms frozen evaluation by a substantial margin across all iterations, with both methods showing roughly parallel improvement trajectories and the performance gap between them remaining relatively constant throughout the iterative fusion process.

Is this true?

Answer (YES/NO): NO